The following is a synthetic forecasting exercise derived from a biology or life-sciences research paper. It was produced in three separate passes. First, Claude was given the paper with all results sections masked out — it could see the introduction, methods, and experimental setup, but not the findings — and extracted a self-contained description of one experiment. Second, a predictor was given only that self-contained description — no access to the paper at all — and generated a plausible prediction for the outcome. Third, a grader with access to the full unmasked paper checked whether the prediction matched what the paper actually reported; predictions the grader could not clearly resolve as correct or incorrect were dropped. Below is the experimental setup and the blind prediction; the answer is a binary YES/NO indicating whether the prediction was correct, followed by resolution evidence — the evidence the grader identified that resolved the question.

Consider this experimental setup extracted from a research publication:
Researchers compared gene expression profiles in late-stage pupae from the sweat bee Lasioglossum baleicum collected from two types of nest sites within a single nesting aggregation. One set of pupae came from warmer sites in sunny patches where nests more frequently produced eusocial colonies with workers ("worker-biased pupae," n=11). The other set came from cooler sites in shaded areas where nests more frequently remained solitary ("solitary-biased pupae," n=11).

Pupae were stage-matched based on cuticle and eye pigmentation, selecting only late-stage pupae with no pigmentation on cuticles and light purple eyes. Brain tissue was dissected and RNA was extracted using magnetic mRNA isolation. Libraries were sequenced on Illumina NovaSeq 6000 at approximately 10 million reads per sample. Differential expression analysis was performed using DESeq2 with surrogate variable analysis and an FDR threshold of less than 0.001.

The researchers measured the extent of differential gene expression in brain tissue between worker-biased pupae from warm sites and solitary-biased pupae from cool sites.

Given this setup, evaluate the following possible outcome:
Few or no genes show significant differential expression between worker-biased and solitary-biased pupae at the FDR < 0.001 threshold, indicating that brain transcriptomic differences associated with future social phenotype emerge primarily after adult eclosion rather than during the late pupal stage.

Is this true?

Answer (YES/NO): NO